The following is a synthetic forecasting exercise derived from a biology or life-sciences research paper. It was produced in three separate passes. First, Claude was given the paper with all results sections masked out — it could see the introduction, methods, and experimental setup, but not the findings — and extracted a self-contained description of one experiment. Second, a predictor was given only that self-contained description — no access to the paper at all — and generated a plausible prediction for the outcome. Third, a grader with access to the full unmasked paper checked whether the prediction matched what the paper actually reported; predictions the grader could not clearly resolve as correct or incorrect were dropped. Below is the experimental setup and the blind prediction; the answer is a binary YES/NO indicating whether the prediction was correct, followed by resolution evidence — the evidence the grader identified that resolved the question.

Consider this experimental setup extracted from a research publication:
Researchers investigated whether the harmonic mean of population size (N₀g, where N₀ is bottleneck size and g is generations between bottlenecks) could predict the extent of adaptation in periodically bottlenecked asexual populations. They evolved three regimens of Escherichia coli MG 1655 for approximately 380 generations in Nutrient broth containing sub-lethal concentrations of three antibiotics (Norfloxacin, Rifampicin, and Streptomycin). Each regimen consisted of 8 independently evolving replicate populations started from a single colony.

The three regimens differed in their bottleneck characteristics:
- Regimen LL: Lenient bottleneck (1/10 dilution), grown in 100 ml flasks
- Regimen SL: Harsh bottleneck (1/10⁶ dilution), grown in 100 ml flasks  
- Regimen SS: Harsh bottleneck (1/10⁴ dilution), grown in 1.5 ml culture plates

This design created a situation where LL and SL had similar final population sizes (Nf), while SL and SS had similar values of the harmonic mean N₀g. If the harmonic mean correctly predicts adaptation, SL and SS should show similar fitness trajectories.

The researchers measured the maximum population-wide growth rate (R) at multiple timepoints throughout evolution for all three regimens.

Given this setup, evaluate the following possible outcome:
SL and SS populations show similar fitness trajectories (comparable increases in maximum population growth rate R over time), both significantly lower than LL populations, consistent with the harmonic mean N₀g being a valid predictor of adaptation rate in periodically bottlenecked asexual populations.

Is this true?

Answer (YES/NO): NO